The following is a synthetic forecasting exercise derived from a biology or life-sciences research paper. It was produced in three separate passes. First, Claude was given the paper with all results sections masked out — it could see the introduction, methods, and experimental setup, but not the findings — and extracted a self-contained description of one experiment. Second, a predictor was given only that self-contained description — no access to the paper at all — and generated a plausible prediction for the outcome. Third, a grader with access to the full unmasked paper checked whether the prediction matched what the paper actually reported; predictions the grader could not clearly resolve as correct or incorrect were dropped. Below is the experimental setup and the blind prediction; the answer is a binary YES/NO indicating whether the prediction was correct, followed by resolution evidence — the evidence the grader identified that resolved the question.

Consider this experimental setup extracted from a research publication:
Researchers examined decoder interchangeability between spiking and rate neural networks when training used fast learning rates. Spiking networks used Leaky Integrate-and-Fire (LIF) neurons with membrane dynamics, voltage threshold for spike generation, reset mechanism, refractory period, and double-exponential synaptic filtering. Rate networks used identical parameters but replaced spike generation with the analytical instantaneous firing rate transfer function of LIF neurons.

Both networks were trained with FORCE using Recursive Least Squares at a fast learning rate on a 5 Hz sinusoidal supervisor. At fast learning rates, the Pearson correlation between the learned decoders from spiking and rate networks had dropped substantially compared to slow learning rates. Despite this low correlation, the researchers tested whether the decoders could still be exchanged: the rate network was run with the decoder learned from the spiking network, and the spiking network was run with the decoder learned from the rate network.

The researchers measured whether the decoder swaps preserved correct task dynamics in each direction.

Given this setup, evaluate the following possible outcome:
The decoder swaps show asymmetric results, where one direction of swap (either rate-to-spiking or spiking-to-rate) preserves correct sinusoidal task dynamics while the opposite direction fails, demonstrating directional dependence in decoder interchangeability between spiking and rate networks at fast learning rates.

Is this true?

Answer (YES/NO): YES